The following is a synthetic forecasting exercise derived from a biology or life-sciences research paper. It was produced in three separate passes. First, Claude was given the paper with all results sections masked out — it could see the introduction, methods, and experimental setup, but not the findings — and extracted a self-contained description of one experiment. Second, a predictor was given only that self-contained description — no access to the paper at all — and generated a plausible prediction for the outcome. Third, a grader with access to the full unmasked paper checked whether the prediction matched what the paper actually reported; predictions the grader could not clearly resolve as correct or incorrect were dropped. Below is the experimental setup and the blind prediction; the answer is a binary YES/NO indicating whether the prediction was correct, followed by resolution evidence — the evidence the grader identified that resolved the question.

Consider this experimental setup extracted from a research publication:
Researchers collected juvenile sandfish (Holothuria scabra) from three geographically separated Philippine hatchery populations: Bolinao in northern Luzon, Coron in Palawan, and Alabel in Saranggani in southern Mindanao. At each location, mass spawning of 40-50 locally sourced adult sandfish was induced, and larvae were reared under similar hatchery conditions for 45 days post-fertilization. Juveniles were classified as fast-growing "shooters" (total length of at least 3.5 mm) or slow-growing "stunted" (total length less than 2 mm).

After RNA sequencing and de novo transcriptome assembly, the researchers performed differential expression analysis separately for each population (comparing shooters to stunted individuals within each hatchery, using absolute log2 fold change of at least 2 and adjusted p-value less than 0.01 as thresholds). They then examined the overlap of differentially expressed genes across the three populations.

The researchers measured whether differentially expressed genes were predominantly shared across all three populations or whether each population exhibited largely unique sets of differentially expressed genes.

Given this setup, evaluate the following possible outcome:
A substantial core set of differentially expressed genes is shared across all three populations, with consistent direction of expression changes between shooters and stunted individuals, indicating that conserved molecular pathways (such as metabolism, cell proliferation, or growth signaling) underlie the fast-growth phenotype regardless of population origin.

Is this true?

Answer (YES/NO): NO